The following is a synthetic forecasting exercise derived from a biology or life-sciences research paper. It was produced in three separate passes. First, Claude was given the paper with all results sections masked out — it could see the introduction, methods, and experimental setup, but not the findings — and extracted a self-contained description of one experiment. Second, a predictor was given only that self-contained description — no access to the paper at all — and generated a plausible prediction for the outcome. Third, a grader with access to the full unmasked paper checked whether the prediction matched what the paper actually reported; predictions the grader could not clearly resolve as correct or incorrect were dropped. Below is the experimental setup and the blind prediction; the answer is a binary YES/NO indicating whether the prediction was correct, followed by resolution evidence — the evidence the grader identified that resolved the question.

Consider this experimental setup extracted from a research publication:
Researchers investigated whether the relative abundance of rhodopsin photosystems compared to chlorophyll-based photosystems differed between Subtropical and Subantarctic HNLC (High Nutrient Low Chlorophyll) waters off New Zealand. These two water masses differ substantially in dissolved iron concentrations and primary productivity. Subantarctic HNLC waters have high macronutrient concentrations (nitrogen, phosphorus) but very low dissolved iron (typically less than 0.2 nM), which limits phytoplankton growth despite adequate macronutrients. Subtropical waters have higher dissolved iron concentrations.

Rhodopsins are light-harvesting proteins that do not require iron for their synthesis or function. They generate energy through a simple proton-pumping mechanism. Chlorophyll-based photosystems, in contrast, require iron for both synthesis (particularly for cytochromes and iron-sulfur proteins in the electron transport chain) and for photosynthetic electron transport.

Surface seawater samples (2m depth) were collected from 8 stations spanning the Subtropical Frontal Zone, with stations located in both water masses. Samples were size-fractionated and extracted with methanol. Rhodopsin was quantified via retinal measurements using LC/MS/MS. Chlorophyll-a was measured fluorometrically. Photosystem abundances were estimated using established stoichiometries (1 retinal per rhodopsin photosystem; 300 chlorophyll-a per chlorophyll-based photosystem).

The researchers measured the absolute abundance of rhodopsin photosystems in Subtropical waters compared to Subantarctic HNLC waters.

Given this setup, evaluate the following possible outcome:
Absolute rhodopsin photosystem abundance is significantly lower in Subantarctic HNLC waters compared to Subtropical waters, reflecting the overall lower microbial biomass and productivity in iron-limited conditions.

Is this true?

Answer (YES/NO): NO